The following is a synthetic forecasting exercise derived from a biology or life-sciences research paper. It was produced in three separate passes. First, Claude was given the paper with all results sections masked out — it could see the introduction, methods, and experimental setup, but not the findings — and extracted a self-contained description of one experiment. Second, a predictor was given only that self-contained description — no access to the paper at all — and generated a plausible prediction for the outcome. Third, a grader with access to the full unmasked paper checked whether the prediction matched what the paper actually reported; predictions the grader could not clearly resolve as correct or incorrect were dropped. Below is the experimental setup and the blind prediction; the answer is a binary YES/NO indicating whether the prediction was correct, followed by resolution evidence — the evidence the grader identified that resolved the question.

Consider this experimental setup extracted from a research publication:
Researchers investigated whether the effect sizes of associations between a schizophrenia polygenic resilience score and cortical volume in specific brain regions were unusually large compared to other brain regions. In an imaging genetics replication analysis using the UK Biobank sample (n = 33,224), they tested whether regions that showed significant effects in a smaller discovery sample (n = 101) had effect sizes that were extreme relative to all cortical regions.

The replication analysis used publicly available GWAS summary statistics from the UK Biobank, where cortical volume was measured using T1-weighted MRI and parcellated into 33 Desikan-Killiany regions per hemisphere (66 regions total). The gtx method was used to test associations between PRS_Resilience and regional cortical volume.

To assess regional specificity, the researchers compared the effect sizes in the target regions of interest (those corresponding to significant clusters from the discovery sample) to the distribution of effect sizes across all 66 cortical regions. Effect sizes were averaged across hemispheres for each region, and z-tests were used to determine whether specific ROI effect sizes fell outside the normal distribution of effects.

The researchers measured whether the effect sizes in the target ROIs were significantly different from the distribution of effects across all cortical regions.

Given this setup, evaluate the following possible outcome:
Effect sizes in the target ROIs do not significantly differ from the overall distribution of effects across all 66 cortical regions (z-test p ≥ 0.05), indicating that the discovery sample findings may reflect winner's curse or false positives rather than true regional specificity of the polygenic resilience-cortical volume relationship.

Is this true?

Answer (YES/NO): NO